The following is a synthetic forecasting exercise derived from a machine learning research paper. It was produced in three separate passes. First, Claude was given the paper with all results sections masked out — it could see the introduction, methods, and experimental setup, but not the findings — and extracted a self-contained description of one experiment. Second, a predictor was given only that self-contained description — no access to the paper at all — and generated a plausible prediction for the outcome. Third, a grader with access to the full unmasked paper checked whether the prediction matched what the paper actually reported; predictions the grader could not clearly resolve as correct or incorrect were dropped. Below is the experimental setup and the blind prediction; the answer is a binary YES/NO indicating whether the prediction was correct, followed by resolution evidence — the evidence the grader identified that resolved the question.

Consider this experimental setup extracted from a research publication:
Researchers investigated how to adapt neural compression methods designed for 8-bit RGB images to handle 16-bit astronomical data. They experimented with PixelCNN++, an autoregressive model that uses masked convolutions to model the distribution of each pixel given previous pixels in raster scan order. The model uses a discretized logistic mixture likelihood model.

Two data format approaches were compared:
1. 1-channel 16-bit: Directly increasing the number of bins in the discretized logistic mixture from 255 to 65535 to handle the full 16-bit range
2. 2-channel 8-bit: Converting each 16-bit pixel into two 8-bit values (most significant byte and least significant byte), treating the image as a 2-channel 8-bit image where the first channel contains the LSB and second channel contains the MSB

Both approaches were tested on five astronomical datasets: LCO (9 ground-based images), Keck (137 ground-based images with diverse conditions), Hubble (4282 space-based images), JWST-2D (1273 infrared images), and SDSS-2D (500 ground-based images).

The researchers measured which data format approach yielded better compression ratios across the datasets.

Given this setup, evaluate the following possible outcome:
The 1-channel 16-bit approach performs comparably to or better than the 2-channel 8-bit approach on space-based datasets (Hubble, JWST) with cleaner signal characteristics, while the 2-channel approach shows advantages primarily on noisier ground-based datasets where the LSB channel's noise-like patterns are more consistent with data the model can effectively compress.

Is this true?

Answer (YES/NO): NO